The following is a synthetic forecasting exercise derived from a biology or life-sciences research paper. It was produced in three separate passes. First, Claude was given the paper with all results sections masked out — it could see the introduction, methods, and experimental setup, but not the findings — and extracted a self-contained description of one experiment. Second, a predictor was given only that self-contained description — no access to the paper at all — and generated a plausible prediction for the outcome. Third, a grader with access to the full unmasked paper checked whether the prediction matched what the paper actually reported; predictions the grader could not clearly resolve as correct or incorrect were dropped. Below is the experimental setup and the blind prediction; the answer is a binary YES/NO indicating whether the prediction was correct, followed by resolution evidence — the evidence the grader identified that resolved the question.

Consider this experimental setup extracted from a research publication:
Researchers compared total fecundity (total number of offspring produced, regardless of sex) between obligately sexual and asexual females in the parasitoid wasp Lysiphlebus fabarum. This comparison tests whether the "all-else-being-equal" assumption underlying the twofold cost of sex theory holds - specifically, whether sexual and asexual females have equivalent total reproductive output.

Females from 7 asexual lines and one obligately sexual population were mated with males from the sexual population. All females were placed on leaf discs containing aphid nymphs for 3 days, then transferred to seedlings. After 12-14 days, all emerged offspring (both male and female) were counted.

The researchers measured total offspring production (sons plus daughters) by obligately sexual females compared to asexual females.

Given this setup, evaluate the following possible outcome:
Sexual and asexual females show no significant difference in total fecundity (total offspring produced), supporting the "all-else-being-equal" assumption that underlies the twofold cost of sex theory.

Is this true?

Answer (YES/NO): NO